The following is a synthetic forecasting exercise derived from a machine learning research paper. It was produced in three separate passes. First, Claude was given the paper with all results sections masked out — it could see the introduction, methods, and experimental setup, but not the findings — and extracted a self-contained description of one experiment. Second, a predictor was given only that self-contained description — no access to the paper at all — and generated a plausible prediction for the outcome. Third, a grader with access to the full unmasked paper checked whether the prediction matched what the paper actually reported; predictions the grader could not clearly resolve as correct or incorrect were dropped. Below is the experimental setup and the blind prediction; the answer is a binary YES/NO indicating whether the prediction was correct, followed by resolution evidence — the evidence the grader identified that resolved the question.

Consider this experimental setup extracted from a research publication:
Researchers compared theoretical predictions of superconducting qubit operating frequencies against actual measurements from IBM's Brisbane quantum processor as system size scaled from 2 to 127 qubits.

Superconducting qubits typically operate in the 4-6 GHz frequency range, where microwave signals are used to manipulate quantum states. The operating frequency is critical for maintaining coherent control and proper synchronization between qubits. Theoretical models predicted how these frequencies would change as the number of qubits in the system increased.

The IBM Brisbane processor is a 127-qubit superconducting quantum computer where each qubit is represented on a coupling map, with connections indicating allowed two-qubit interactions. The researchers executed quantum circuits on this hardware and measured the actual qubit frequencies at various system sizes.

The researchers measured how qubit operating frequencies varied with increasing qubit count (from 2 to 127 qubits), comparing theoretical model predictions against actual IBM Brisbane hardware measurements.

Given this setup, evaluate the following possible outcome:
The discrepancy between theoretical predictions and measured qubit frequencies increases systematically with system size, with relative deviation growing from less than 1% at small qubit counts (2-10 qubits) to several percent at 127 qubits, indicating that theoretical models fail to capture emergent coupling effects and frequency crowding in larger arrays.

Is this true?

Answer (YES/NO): NO